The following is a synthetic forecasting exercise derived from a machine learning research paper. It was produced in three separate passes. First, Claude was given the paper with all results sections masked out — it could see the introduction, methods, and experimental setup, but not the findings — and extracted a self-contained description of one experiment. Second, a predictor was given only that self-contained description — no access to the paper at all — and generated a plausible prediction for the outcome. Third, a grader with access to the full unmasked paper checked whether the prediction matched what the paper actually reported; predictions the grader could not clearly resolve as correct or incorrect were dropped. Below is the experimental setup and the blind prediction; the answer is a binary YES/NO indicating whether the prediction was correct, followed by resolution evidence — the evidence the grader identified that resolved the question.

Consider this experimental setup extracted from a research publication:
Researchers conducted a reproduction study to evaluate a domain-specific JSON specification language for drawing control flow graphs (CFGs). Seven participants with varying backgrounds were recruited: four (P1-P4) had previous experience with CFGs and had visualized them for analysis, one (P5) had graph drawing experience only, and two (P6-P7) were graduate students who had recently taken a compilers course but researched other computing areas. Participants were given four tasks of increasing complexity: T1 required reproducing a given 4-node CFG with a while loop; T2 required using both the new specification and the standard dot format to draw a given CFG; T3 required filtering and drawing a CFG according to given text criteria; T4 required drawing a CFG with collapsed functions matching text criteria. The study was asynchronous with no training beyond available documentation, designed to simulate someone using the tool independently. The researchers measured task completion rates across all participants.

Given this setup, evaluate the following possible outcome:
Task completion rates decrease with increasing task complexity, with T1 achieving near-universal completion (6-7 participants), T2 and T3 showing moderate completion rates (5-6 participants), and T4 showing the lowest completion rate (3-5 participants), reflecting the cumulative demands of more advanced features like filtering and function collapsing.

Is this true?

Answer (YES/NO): NO